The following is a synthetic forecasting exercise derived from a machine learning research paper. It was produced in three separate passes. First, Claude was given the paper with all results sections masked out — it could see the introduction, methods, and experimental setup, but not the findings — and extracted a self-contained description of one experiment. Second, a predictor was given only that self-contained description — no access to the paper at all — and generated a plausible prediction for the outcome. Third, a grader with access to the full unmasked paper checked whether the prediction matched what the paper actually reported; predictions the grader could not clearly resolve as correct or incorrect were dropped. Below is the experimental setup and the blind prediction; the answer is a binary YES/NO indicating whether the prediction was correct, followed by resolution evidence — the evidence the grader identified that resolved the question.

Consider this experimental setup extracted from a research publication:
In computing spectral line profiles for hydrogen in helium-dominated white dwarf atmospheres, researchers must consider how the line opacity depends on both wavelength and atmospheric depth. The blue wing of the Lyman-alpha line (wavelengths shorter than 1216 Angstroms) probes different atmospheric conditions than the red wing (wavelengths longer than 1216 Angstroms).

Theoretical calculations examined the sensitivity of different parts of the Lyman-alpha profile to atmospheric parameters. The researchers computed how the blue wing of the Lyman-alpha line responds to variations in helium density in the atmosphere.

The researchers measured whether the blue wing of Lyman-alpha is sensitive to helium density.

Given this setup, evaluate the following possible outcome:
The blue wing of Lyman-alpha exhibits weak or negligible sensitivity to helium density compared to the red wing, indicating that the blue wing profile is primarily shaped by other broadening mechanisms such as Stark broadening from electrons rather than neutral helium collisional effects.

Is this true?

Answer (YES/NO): NO